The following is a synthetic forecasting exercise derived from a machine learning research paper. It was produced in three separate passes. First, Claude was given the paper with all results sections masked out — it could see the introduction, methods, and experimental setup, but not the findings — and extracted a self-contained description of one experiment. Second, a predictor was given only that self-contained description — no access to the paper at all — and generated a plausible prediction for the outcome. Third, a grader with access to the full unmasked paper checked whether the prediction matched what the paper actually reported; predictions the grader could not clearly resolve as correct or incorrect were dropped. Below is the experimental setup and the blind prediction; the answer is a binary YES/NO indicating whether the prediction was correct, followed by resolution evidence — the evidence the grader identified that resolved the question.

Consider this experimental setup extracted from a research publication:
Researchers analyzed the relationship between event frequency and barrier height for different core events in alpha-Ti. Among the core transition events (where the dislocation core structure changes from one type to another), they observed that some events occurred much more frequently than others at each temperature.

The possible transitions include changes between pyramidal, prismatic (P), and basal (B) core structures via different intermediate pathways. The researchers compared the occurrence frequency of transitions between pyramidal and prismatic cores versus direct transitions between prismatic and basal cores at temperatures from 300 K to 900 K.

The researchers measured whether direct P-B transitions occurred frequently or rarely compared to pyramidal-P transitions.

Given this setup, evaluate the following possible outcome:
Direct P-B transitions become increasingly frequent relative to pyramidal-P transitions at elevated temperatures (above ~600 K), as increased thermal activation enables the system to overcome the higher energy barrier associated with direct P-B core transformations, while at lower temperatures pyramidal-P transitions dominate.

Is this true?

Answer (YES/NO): NO